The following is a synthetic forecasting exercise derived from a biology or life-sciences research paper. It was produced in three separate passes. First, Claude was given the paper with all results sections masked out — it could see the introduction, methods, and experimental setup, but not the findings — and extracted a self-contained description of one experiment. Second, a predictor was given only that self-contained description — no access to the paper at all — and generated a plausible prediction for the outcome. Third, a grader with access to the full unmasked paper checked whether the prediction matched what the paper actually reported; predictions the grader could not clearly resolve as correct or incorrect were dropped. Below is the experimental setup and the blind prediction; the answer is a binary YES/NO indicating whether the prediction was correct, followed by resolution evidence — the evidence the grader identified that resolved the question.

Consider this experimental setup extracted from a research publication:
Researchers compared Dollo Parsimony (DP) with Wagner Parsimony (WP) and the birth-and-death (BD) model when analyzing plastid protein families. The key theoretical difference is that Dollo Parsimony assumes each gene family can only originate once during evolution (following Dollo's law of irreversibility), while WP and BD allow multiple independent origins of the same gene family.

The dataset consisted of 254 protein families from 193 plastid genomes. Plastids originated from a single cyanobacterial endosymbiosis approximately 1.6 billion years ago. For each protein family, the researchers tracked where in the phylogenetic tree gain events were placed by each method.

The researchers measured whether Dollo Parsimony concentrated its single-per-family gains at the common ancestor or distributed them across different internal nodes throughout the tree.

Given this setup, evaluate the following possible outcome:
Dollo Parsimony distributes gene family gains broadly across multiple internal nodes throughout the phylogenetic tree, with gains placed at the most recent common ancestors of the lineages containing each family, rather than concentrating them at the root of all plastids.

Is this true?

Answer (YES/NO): YES